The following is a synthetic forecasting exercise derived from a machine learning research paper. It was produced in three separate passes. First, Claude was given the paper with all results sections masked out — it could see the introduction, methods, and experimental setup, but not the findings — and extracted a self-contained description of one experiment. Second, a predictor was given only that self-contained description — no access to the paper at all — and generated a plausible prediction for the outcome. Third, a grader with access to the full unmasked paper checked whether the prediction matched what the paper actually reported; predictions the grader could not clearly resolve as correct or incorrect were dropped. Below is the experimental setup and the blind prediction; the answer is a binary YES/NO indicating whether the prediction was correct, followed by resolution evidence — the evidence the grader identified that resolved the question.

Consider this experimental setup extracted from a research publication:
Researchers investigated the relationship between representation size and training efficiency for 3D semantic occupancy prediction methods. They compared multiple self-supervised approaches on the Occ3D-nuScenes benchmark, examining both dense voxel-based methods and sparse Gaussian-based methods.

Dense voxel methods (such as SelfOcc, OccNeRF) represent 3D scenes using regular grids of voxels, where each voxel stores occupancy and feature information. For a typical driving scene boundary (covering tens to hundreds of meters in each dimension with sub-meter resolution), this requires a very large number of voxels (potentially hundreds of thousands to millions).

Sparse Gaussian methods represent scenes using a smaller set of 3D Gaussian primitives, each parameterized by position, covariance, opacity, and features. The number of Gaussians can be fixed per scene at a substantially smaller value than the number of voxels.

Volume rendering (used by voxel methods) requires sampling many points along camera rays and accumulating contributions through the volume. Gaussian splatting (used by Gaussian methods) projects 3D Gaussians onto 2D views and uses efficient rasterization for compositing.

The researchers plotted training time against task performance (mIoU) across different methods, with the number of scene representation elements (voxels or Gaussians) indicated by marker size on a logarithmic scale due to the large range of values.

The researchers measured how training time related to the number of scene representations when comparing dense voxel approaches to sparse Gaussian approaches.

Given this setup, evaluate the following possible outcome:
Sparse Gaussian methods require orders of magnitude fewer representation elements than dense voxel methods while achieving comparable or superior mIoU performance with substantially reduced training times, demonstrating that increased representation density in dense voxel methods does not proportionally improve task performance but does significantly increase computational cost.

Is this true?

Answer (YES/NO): NO